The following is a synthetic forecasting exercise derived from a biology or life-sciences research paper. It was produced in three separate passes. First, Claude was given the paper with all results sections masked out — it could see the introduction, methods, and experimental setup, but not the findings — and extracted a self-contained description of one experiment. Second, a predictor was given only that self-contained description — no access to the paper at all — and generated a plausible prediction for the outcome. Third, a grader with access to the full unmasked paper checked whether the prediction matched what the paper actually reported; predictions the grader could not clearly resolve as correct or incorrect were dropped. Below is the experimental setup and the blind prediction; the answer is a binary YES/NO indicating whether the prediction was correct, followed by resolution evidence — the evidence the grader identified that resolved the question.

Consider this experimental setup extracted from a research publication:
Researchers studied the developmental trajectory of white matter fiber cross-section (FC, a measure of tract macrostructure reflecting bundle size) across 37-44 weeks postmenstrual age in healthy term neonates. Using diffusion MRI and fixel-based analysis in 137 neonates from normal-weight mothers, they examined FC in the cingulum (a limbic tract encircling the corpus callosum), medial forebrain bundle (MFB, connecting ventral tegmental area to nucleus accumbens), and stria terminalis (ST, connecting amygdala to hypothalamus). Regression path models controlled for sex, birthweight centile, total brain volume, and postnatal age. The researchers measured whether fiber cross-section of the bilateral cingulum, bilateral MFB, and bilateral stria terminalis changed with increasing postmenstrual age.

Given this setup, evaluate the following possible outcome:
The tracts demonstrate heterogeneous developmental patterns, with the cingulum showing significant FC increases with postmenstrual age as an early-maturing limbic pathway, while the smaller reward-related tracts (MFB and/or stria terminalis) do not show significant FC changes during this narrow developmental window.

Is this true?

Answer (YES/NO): NO